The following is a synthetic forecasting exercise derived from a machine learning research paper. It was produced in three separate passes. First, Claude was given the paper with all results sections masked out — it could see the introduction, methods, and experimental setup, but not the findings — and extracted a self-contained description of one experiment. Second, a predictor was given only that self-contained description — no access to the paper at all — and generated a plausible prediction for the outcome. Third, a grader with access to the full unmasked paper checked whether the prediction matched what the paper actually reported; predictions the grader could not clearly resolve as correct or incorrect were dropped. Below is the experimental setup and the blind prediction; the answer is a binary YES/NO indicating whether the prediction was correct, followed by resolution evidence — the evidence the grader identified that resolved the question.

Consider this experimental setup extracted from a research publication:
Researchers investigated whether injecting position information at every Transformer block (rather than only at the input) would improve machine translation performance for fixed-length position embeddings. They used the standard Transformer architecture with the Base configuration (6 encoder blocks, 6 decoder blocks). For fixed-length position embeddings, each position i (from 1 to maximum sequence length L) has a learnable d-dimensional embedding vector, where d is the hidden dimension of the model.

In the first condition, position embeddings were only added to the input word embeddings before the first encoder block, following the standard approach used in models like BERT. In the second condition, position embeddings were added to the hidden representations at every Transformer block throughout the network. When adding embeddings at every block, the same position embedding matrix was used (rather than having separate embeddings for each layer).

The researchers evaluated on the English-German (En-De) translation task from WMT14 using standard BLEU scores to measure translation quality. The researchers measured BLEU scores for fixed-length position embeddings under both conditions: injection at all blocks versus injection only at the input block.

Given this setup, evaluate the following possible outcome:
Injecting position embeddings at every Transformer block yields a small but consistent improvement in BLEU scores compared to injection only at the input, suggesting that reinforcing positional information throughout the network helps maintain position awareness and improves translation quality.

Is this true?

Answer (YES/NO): NO